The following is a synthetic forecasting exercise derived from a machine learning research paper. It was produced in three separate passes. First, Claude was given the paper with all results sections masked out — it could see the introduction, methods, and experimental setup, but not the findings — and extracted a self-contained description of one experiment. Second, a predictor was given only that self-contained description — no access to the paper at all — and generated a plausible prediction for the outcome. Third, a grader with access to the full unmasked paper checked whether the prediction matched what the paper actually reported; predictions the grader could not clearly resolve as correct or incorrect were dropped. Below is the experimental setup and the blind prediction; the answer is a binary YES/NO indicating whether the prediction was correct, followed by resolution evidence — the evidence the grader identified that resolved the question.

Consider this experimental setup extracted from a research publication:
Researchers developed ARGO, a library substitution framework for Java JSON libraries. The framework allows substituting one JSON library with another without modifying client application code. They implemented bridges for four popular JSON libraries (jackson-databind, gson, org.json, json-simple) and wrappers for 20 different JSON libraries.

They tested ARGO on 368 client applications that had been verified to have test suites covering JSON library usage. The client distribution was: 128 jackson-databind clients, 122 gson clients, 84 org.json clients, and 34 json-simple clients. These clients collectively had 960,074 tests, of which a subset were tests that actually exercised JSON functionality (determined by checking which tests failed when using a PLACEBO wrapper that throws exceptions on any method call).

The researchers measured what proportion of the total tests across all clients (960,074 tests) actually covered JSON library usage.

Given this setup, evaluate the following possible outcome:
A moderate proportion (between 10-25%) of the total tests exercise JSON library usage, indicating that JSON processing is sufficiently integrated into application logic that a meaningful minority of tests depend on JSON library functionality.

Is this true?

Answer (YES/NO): YES